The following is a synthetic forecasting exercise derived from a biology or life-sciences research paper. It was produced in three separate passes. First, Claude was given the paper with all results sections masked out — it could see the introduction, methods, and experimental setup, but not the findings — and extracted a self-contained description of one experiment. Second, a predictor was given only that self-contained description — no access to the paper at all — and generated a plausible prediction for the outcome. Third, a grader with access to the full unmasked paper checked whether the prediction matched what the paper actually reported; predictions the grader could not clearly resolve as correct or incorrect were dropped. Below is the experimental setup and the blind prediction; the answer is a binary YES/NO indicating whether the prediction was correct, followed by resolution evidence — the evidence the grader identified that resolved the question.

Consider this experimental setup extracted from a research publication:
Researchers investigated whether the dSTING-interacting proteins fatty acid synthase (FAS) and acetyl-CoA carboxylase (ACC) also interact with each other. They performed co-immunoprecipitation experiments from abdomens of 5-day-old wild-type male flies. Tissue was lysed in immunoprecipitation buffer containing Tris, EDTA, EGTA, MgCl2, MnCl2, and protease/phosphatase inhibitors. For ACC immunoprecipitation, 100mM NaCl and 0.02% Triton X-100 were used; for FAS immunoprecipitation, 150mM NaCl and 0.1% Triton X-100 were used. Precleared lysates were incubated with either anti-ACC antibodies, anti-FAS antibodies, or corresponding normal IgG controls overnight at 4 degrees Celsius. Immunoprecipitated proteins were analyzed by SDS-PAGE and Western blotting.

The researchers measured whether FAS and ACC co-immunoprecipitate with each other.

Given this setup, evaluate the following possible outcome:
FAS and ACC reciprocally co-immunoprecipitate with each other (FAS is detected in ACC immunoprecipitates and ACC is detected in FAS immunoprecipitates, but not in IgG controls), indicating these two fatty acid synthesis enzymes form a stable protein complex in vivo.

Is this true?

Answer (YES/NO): YES